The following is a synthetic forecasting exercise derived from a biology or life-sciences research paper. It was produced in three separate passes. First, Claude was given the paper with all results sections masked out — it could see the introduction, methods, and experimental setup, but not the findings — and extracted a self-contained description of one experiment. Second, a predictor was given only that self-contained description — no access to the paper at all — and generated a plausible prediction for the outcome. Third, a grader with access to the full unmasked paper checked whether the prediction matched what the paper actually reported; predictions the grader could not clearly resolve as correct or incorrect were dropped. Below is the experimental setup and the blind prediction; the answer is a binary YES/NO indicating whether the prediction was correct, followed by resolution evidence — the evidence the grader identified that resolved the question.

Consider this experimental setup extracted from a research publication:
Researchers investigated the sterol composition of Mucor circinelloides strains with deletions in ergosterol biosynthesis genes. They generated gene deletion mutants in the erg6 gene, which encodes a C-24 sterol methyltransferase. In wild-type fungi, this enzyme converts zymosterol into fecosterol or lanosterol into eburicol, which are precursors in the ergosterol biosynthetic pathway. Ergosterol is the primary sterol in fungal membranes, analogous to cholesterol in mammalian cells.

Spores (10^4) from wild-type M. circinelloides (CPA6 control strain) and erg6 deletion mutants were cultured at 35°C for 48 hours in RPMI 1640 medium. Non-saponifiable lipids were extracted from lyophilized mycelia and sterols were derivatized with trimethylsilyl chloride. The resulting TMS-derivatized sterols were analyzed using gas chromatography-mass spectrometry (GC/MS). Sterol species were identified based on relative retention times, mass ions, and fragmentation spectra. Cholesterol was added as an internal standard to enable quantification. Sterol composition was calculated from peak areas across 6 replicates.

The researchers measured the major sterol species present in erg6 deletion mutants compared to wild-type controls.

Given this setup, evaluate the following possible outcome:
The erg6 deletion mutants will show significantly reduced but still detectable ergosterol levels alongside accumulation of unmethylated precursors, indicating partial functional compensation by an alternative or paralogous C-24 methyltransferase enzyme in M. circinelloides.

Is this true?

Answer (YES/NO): YES